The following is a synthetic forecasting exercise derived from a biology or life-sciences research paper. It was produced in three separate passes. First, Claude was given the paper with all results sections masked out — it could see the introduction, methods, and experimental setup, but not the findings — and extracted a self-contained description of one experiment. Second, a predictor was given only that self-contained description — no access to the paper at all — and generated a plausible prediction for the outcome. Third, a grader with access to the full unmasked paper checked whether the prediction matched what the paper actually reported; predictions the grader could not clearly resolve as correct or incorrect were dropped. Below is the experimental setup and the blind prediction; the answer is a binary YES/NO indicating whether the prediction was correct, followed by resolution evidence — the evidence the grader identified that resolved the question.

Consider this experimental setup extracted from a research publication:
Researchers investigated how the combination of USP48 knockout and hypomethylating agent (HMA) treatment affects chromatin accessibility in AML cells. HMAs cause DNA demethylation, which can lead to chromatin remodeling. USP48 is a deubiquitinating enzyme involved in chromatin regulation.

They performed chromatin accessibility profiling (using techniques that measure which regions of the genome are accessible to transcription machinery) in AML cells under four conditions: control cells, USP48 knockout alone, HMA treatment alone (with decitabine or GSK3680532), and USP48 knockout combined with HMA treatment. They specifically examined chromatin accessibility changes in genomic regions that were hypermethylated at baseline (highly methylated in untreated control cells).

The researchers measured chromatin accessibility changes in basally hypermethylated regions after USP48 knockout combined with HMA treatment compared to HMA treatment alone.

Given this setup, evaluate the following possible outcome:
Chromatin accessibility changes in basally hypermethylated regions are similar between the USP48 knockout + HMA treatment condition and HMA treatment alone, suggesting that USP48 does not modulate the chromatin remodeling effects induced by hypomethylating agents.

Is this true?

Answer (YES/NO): NO